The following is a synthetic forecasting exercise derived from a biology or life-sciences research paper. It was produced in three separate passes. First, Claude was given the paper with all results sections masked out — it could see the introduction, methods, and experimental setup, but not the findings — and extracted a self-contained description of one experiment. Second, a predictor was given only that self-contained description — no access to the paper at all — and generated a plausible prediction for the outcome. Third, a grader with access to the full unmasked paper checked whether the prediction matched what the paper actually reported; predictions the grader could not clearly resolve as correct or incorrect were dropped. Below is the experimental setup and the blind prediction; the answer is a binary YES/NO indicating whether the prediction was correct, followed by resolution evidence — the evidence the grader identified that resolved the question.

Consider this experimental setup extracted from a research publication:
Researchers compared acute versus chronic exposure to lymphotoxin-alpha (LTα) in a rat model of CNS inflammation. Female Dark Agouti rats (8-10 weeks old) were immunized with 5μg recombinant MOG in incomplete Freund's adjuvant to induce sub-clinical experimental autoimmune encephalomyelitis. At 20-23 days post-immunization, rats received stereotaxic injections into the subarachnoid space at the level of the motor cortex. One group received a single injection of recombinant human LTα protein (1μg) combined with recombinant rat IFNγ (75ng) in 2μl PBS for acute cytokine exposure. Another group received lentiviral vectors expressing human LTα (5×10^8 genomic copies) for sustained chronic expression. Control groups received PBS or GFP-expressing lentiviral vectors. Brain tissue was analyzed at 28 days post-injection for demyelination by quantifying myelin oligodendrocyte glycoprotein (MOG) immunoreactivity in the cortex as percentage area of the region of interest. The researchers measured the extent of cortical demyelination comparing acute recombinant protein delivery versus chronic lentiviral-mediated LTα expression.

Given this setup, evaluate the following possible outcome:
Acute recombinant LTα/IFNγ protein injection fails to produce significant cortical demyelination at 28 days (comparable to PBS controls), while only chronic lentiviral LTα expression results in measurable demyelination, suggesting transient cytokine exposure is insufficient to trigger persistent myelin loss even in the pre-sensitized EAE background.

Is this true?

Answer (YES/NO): NO